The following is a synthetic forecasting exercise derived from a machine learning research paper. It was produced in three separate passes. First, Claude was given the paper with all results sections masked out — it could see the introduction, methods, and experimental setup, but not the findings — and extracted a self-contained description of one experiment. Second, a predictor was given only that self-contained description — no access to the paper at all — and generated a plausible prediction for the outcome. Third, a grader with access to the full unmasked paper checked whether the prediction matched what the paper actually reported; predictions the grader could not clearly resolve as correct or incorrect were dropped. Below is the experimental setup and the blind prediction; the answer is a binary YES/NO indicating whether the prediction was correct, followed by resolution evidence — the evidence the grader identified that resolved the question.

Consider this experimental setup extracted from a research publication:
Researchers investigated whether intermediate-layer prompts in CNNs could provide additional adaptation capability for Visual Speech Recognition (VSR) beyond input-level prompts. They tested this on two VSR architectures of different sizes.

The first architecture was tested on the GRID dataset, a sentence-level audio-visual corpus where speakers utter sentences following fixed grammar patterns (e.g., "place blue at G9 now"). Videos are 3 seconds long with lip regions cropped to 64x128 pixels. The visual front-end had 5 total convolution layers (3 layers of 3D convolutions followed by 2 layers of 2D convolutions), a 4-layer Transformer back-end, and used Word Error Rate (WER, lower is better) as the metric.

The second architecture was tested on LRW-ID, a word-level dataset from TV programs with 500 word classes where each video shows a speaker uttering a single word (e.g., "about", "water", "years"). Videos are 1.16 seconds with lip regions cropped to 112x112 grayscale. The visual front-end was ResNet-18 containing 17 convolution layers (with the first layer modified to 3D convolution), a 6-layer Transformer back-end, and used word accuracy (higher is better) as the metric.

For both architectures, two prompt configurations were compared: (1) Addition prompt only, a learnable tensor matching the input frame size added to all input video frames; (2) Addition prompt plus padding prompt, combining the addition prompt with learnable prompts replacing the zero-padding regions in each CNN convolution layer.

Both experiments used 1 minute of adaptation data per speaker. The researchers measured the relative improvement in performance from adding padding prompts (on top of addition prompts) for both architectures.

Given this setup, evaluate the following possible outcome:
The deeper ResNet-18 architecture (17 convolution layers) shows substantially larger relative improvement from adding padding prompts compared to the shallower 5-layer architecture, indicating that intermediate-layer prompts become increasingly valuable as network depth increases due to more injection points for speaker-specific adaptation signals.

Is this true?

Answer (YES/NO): YES